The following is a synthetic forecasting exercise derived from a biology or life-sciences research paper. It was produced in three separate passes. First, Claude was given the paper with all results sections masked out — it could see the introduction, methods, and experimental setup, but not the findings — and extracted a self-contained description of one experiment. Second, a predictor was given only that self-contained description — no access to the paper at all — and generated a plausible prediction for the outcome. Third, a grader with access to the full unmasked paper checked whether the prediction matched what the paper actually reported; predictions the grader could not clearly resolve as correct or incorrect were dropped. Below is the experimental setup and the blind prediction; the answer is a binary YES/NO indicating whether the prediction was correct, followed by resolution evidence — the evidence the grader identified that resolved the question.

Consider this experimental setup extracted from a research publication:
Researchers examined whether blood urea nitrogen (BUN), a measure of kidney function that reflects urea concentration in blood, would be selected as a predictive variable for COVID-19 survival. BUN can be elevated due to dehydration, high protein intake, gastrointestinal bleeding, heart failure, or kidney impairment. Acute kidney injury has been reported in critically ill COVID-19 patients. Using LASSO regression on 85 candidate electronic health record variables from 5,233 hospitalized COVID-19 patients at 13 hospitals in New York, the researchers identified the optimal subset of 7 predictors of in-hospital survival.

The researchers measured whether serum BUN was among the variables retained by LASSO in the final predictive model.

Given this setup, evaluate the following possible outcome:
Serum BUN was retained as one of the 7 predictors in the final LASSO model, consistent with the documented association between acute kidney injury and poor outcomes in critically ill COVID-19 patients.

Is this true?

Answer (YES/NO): YES